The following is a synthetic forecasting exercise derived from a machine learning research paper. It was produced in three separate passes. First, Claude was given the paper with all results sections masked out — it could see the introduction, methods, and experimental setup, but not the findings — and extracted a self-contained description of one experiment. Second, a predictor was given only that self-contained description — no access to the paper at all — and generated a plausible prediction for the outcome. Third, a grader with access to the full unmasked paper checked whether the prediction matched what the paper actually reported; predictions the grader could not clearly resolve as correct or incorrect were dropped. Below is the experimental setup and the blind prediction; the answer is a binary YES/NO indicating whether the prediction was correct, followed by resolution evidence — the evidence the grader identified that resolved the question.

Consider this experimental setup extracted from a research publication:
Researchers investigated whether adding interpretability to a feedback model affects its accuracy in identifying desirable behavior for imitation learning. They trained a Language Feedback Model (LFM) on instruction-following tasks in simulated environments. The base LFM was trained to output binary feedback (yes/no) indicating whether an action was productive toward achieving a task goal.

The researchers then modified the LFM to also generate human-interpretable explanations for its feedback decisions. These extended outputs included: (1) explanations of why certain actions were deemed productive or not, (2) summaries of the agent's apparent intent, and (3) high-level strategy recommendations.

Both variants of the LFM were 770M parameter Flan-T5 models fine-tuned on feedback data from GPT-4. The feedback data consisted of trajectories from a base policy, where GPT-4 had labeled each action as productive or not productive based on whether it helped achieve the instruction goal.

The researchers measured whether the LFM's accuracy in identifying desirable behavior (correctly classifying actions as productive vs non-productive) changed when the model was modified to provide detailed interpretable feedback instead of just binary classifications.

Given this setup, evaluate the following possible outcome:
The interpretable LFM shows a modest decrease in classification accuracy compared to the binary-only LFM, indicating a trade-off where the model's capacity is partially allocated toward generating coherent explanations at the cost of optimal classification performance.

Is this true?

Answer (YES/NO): NO